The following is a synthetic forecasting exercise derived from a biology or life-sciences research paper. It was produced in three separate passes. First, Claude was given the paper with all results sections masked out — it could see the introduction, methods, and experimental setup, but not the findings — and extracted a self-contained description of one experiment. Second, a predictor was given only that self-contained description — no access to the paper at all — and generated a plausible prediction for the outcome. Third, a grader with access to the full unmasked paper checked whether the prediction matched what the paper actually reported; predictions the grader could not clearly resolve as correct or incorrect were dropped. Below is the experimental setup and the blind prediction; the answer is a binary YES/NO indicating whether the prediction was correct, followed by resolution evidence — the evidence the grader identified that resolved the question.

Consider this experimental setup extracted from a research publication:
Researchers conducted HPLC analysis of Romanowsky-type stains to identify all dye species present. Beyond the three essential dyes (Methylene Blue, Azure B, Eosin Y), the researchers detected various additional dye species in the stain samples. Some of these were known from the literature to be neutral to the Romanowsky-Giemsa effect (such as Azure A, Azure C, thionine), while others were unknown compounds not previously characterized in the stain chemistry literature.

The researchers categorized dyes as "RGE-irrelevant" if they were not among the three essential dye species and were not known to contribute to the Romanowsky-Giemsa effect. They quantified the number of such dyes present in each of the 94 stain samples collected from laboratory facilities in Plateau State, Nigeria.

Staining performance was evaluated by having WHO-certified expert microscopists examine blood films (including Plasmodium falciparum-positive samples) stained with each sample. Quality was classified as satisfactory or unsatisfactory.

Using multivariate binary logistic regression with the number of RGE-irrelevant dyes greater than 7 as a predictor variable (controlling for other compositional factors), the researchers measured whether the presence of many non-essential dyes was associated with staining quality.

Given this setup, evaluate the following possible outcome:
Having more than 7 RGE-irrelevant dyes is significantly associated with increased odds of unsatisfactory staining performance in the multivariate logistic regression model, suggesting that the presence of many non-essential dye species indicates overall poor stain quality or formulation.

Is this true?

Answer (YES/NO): NO